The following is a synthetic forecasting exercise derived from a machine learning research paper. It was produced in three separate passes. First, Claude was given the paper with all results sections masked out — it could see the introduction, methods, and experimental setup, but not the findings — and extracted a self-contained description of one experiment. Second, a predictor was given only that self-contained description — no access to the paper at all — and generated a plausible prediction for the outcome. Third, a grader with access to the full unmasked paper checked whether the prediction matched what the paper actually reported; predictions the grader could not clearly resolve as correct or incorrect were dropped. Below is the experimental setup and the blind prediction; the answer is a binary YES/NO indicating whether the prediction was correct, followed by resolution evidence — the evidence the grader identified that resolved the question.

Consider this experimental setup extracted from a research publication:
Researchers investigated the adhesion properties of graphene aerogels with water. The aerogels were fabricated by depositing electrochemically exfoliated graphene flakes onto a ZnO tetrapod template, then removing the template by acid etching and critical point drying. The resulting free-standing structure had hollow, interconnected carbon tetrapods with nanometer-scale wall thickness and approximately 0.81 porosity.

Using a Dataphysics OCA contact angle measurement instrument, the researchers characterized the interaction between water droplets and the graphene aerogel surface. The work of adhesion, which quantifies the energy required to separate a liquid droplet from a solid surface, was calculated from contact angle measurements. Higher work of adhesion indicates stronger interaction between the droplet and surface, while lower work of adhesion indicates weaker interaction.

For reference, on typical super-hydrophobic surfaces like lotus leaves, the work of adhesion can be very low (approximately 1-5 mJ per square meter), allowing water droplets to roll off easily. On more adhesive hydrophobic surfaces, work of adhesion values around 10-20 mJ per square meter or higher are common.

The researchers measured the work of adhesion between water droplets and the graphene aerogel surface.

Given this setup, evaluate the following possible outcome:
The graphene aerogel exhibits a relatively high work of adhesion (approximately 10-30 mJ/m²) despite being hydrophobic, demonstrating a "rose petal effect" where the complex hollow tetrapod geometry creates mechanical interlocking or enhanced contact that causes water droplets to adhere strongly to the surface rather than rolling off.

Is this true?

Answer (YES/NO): NO